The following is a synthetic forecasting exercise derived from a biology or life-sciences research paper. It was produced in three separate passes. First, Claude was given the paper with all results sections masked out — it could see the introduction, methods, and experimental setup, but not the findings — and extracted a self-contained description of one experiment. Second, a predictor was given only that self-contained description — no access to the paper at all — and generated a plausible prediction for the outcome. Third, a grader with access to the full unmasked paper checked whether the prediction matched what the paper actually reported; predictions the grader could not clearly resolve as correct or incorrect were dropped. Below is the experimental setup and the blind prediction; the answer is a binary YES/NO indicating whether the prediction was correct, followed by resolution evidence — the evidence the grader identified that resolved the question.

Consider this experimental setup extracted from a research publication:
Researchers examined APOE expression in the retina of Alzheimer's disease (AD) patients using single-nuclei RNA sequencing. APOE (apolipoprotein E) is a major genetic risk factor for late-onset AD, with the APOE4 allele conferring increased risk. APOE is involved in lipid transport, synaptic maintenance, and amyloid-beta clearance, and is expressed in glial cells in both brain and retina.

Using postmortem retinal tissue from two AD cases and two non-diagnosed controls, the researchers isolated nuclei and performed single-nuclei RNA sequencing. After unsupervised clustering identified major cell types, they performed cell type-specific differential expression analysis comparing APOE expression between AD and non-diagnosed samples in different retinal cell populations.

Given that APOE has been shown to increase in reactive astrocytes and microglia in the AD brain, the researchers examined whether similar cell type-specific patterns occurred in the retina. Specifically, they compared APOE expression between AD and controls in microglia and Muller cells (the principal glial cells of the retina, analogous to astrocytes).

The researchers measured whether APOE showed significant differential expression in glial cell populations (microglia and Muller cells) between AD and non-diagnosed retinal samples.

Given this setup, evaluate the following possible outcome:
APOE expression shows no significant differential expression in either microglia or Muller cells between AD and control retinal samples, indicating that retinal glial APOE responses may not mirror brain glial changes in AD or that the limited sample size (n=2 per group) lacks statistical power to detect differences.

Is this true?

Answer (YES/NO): NO